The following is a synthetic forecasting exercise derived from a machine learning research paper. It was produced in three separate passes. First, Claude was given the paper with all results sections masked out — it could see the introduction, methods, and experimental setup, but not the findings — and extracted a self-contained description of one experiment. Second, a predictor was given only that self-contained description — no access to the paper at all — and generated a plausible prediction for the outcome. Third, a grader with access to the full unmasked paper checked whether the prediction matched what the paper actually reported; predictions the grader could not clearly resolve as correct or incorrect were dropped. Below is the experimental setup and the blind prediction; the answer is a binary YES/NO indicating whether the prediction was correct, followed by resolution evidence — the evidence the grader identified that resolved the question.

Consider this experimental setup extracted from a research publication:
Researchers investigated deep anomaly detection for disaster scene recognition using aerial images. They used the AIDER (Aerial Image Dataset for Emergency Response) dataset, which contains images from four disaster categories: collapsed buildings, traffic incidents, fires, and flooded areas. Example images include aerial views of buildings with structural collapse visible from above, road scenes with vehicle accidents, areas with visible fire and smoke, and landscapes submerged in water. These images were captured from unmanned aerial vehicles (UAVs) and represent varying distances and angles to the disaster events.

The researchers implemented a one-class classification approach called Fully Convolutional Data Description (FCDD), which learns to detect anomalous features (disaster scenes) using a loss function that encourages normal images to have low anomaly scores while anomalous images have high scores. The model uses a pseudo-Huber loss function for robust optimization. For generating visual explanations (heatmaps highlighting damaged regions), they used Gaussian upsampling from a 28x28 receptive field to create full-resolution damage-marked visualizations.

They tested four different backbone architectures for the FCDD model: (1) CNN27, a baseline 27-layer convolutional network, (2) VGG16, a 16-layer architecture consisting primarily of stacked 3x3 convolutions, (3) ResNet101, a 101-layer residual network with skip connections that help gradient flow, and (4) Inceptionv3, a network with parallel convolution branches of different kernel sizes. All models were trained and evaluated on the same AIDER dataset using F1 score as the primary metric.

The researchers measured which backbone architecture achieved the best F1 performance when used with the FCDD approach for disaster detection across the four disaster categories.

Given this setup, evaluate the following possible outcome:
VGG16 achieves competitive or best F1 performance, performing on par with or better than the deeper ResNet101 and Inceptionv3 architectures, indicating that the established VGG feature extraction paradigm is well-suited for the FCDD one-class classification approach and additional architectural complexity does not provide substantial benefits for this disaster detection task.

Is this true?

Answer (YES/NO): YES